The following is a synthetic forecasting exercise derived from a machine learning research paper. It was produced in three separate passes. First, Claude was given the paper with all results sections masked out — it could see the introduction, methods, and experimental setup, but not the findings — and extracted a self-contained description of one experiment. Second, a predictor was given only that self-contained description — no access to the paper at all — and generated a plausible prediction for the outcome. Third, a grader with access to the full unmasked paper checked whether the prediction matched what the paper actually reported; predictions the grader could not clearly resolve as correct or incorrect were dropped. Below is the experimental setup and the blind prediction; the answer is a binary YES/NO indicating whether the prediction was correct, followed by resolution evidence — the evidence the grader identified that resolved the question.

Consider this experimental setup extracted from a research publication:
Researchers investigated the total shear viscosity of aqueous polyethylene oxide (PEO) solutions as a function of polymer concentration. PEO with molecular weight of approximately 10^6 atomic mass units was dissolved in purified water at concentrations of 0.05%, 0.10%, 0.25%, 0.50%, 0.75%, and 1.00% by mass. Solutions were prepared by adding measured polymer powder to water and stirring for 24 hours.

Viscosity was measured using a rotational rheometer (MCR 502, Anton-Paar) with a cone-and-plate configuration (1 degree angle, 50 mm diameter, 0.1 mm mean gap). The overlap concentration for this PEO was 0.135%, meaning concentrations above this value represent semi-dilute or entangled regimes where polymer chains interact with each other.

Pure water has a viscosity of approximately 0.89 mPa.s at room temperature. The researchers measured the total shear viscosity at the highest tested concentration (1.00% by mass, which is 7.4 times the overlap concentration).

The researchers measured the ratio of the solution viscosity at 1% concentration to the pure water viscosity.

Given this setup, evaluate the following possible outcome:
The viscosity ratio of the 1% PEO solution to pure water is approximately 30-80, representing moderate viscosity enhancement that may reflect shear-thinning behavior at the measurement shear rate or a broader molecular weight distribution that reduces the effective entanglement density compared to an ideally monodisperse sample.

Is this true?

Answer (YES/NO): NO